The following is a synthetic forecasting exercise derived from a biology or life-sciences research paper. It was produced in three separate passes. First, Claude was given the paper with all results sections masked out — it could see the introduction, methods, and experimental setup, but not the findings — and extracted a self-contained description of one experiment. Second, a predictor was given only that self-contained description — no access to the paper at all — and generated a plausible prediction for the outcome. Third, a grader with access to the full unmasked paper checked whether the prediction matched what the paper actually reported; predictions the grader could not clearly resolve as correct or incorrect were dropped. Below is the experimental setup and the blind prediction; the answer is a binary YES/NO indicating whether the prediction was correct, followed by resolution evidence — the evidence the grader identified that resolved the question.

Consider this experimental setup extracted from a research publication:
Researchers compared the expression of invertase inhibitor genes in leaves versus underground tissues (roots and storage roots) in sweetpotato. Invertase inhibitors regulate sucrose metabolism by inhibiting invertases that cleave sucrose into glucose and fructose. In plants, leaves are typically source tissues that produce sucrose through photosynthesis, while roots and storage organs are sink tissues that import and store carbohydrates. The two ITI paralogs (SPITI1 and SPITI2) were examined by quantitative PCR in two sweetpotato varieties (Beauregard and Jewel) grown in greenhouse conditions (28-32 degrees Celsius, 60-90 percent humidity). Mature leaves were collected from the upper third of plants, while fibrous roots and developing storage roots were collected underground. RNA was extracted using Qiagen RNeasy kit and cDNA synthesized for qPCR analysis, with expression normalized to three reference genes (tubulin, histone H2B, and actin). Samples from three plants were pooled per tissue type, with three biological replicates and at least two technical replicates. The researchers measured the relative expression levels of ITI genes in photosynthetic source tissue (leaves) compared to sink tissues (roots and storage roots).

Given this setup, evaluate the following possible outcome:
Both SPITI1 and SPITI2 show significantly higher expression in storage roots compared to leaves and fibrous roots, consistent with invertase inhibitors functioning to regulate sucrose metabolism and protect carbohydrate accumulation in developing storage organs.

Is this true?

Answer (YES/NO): NO